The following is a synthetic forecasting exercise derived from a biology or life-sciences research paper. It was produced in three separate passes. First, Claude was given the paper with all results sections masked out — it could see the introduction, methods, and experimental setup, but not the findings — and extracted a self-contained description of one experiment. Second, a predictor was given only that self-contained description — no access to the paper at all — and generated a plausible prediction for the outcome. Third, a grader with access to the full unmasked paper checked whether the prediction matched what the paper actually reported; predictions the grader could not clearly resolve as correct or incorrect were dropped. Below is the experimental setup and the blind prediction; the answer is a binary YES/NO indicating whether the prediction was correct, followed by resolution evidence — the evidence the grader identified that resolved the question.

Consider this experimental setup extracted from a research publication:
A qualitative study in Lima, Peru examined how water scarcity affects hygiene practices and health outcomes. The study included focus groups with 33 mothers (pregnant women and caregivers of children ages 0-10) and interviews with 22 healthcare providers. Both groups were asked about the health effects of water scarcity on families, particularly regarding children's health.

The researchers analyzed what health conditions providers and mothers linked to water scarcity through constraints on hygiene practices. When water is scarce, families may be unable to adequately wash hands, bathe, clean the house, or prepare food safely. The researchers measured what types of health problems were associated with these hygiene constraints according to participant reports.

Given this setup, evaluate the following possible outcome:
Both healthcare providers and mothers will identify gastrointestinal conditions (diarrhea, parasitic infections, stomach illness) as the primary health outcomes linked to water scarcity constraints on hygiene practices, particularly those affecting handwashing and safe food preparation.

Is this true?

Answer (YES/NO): NO